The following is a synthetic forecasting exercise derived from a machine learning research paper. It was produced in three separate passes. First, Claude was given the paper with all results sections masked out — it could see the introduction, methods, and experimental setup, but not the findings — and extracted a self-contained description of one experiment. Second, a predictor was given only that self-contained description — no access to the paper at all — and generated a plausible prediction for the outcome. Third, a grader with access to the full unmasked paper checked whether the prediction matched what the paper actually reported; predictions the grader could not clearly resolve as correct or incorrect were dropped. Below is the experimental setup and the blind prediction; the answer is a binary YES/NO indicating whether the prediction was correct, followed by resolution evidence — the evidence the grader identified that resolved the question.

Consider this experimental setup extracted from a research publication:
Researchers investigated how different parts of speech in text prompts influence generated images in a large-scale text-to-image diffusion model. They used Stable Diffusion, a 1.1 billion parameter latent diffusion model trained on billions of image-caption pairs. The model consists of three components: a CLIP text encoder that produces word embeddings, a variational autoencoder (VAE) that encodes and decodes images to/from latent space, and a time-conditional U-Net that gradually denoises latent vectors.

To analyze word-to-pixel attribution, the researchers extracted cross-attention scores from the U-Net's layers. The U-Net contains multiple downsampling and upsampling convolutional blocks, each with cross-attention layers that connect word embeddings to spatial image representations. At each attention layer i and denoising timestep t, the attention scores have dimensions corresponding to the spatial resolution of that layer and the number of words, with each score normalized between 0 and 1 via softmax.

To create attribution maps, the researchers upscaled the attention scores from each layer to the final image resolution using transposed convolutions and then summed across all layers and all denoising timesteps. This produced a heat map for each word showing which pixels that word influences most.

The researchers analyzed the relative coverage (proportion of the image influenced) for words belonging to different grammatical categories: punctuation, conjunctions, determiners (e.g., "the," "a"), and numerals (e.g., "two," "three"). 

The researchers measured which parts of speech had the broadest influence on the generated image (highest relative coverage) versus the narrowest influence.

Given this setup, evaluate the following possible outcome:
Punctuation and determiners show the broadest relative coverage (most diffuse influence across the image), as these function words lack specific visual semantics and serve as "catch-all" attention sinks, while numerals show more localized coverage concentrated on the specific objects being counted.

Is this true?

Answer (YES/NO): NO